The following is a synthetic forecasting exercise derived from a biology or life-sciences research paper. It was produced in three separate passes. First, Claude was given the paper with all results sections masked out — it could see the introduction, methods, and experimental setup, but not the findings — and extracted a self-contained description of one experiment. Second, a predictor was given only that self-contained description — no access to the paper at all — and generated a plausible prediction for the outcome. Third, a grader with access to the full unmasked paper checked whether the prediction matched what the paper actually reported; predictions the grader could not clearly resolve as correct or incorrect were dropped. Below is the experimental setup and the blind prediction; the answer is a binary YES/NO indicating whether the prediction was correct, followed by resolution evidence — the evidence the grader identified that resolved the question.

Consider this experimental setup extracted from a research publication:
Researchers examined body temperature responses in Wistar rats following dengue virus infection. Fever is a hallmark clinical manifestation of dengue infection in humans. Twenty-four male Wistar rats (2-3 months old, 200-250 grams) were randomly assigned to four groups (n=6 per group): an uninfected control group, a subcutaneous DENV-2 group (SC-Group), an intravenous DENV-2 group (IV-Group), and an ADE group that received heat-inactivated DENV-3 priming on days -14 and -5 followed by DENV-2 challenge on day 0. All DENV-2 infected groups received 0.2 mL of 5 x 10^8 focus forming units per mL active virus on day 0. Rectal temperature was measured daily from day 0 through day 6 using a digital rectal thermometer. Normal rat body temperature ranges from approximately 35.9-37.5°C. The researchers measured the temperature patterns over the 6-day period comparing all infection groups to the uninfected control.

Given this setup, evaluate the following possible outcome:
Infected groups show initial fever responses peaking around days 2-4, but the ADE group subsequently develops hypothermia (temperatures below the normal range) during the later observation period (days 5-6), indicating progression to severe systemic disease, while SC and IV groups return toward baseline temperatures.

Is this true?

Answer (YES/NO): NO